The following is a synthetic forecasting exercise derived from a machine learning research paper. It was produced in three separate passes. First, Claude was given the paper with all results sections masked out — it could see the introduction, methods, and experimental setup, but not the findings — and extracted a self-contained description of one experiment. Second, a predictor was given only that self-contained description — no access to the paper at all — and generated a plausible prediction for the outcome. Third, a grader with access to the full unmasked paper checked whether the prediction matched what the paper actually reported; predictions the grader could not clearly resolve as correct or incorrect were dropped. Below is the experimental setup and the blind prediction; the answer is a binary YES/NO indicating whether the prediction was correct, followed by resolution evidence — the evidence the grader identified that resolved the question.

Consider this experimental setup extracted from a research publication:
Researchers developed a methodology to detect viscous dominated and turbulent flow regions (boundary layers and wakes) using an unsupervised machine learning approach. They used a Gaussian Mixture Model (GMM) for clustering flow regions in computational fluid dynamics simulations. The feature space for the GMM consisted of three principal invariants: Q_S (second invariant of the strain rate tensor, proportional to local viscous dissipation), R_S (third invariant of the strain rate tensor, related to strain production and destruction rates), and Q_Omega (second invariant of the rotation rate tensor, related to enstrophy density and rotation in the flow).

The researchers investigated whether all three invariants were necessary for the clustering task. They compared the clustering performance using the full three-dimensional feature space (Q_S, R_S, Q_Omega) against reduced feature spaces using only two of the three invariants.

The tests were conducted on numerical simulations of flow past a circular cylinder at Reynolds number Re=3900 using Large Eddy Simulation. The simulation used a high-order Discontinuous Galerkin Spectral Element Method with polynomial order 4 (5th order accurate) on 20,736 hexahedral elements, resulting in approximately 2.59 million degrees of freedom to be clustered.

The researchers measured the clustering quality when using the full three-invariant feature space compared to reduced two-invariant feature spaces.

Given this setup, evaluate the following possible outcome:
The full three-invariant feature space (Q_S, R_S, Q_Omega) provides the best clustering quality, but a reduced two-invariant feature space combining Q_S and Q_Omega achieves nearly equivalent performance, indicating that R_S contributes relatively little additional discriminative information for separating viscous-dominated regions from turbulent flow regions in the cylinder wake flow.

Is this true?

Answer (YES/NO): NO